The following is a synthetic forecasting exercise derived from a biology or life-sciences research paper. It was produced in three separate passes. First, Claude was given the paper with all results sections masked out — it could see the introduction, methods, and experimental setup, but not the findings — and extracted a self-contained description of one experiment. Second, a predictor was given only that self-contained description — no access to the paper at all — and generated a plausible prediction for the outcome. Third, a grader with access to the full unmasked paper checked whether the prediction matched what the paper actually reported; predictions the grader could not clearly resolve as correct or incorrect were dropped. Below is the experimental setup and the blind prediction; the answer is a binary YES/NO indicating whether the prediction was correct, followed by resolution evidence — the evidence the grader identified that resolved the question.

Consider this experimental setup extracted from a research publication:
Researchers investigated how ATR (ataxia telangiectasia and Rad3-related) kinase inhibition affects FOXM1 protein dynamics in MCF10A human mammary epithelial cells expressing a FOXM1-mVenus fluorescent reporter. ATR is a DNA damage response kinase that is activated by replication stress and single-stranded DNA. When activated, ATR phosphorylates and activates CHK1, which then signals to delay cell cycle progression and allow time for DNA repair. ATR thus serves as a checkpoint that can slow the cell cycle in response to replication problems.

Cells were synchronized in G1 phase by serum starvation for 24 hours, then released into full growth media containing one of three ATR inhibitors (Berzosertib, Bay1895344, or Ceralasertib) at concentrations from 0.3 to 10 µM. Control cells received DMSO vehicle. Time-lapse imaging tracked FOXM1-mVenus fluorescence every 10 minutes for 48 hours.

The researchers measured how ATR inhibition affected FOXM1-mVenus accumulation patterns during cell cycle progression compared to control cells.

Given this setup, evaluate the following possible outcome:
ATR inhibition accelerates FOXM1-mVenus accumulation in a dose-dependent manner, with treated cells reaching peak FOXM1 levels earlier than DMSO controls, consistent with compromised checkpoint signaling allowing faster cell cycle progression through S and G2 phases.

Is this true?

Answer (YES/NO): NO